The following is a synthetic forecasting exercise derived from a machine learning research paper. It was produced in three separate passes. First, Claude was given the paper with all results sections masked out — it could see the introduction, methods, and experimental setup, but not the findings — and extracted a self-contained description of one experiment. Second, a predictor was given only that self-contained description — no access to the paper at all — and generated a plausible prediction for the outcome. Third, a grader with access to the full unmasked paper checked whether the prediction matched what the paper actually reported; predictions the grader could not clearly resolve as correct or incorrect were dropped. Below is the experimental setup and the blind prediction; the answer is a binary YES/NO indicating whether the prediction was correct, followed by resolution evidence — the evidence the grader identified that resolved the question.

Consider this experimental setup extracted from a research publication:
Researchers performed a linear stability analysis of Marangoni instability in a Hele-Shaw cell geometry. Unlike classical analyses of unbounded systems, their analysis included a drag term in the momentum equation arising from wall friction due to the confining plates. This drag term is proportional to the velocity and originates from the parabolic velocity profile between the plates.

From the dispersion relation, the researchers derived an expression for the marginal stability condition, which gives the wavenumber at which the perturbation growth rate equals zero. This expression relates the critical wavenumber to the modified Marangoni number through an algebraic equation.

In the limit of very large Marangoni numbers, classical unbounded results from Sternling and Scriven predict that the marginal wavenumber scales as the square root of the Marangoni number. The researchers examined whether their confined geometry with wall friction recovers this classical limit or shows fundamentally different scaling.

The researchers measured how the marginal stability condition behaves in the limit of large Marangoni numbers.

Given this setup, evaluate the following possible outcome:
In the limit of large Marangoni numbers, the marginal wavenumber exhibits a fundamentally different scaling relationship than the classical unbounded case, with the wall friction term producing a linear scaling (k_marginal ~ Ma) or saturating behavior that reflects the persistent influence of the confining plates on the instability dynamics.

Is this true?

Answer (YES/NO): NO